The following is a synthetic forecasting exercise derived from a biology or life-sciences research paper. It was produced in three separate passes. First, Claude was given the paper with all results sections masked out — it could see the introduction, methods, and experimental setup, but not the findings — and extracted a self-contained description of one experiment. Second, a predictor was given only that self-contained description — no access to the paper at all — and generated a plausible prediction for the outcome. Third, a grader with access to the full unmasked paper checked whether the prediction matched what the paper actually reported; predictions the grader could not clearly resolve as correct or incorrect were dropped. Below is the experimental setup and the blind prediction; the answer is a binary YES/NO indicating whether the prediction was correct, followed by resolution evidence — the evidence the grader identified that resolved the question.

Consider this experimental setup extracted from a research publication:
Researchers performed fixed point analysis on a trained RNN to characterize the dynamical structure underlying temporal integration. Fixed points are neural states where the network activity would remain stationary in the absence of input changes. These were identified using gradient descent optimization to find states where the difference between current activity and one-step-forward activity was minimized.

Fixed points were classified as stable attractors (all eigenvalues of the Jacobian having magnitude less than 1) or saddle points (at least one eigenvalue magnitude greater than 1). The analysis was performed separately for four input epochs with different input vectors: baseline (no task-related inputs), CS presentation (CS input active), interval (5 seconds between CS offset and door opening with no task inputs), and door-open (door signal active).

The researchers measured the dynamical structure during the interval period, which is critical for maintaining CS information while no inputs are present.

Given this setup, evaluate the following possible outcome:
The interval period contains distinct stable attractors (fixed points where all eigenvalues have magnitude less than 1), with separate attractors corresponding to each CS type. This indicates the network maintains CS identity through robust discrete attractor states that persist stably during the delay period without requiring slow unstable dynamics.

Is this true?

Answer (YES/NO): NO